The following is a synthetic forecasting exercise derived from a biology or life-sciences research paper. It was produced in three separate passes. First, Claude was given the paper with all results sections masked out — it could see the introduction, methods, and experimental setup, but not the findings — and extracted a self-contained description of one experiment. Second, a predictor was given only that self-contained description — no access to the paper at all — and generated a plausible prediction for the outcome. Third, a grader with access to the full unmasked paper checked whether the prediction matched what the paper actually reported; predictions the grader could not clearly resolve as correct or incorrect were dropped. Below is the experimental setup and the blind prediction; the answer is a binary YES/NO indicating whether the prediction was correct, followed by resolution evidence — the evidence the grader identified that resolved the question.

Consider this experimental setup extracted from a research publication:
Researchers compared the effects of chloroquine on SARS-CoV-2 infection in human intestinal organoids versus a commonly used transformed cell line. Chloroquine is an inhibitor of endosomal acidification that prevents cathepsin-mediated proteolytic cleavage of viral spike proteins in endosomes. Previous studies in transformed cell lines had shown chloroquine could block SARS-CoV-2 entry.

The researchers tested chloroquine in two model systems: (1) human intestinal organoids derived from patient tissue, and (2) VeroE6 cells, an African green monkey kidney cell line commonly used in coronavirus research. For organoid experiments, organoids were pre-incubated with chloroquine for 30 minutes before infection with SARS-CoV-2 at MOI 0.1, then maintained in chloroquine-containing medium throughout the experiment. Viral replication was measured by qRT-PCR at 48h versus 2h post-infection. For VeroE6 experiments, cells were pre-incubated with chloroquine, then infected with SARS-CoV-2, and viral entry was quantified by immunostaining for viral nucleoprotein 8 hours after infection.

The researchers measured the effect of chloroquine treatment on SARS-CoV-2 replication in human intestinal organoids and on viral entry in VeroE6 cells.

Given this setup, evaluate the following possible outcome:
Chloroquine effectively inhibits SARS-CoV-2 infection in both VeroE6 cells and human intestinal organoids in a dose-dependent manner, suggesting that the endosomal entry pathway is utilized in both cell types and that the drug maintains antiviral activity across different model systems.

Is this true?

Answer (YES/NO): NO